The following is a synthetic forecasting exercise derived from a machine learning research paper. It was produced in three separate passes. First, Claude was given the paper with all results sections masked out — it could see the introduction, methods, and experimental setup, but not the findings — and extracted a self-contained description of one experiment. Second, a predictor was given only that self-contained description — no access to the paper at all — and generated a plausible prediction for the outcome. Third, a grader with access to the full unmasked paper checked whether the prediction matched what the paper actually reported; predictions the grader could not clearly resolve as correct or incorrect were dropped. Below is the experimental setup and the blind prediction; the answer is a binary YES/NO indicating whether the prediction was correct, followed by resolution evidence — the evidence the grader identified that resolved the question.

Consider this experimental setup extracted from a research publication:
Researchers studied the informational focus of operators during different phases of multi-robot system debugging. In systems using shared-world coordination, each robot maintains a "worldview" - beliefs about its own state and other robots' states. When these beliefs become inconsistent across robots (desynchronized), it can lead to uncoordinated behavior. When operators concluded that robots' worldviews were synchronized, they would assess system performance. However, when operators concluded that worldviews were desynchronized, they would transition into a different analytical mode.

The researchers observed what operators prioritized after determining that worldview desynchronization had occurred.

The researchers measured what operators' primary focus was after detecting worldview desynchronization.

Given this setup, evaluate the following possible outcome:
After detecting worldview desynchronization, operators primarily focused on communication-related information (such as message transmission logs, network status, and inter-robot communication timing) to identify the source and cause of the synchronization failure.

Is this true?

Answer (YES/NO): NO